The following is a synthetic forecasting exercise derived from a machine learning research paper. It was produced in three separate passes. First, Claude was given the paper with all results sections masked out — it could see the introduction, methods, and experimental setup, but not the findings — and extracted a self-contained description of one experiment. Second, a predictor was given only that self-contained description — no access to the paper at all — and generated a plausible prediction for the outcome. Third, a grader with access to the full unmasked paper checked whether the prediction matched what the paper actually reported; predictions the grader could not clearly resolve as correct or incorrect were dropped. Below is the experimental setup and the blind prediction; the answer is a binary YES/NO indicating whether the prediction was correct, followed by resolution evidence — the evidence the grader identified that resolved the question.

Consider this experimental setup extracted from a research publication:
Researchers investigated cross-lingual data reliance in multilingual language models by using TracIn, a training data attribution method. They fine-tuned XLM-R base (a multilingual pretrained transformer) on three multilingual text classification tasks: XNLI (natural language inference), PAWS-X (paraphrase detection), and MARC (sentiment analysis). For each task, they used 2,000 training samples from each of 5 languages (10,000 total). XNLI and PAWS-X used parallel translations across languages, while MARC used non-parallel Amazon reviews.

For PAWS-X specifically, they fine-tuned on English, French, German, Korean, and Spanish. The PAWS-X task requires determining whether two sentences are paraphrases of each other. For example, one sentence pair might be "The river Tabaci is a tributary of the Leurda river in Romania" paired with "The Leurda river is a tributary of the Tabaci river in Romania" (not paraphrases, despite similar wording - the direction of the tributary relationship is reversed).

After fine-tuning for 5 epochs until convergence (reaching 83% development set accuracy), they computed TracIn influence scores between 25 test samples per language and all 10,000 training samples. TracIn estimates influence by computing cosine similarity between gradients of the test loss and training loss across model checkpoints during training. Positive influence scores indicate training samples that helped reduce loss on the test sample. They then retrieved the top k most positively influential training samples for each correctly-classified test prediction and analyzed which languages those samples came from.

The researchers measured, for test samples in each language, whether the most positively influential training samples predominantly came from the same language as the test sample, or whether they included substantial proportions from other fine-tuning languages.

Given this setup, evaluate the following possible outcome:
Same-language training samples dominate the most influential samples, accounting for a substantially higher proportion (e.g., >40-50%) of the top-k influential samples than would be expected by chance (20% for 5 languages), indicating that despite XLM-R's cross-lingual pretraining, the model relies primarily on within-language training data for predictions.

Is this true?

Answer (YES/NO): NO